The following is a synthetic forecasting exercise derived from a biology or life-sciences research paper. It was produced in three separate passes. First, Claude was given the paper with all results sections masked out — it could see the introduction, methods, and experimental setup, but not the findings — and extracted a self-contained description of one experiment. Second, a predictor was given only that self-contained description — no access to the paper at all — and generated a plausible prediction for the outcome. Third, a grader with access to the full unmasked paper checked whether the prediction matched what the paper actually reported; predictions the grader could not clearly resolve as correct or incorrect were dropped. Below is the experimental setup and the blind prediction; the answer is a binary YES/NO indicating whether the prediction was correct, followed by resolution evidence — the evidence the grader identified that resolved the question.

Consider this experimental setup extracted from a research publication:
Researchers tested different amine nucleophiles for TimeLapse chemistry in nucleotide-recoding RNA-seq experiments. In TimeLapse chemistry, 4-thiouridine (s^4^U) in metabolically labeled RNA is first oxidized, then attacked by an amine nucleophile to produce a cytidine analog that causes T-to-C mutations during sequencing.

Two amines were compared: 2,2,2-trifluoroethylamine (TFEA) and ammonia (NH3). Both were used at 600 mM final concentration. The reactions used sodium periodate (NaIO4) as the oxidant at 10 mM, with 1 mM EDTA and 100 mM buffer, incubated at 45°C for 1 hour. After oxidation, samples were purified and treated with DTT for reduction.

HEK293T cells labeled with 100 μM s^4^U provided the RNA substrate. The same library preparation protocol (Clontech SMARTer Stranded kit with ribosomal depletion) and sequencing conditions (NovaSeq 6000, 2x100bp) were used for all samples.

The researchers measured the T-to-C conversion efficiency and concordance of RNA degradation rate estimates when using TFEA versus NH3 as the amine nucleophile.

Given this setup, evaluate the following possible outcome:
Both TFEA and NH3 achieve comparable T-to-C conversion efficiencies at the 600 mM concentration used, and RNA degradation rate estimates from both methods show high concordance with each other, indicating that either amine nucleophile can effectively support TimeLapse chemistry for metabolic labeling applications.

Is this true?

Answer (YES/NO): NO